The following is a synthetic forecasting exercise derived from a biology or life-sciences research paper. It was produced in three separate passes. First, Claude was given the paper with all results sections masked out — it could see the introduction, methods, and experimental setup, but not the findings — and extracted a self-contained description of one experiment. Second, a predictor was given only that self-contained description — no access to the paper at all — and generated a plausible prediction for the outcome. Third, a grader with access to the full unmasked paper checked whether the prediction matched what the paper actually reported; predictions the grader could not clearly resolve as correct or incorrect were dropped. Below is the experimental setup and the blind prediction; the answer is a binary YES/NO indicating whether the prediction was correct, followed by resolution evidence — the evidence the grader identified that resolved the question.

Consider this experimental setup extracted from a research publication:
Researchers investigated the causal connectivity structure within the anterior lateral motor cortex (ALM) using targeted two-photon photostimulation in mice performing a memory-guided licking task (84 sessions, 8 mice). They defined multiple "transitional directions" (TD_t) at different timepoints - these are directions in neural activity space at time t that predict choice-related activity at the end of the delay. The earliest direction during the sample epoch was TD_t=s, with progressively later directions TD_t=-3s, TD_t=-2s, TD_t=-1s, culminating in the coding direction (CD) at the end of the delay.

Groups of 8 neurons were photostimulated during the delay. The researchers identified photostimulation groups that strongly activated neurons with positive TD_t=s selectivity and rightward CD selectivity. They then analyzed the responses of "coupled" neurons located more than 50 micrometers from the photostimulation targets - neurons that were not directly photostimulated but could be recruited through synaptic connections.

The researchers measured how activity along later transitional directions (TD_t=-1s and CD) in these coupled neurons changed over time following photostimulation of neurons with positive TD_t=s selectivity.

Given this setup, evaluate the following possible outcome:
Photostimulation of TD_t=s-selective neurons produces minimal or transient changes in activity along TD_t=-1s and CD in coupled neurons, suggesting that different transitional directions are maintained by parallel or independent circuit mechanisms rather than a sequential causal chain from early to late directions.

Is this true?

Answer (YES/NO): NO